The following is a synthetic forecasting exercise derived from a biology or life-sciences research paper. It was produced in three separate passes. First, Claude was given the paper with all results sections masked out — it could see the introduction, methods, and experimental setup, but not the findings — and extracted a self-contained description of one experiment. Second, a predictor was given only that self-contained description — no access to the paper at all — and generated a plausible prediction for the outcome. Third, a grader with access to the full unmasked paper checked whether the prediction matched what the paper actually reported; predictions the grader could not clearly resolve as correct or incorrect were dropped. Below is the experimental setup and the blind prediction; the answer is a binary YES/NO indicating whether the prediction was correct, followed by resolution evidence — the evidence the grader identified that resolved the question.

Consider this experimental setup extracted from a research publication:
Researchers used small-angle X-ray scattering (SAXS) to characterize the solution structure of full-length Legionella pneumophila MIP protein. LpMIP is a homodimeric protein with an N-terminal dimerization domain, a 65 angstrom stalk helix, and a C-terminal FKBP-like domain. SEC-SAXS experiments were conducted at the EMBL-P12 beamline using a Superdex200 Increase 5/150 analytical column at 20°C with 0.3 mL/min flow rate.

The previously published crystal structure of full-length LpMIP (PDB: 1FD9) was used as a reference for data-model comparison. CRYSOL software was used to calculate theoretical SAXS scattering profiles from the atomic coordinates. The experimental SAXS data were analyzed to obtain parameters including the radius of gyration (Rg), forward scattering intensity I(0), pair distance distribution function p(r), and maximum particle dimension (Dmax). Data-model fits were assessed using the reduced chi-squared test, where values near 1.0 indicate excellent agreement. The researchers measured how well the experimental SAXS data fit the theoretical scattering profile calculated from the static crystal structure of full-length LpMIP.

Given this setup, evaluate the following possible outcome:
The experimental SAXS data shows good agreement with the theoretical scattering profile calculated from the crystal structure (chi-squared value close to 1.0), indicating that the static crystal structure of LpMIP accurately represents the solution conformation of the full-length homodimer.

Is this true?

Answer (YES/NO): NO